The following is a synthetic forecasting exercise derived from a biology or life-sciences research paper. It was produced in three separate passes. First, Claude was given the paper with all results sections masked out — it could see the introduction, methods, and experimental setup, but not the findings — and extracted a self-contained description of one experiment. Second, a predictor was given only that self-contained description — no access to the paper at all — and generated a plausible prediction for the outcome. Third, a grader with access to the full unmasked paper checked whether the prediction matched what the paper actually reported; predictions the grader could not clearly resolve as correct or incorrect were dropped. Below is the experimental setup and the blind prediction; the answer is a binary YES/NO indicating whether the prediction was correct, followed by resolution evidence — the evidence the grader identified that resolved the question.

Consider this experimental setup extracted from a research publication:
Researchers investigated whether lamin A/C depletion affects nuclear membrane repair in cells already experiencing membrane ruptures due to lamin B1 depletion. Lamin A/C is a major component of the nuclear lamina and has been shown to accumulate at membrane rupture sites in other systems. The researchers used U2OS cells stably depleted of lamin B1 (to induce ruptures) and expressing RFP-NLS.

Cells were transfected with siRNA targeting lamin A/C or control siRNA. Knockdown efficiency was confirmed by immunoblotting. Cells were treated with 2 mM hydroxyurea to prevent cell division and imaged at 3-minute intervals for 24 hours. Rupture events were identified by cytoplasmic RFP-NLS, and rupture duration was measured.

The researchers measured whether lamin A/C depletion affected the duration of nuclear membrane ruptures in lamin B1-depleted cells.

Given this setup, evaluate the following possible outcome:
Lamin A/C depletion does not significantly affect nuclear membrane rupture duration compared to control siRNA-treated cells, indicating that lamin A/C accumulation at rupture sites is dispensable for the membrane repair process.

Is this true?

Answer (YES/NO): NO